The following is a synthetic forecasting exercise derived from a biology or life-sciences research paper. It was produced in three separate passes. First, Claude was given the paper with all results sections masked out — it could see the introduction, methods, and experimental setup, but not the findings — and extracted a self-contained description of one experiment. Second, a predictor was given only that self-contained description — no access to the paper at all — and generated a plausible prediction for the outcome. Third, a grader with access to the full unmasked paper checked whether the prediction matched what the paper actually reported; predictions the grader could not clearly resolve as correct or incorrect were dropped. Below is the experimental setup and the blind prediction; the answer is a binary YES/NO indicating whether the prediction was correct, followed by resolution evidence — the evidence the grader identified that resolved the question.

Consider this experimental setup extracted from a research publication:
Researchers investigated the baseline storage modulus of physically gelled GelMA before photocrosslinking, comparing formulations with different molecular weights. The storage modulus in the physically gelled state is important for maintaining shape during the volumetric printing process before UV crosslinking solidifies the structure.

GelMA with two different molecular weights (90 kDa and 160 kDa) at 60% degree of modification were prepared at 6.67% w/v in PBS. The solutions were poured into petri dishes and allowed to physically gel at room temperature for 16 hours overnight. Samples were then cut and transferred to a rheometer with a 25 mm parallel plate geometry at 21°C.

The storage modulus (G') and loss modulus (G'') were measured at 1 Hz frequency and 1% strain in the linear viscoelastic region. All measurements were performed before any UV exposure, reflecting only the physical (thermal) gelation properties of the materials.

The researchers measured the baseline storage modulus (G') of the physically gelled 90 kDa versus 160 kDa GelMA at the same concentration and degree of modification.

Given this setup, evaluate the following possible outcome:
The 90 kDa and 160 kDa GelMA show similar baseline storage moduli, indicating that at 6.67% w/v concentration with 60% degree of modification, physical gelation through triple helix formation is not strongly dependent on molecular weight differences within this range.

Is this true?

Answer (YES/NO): NO